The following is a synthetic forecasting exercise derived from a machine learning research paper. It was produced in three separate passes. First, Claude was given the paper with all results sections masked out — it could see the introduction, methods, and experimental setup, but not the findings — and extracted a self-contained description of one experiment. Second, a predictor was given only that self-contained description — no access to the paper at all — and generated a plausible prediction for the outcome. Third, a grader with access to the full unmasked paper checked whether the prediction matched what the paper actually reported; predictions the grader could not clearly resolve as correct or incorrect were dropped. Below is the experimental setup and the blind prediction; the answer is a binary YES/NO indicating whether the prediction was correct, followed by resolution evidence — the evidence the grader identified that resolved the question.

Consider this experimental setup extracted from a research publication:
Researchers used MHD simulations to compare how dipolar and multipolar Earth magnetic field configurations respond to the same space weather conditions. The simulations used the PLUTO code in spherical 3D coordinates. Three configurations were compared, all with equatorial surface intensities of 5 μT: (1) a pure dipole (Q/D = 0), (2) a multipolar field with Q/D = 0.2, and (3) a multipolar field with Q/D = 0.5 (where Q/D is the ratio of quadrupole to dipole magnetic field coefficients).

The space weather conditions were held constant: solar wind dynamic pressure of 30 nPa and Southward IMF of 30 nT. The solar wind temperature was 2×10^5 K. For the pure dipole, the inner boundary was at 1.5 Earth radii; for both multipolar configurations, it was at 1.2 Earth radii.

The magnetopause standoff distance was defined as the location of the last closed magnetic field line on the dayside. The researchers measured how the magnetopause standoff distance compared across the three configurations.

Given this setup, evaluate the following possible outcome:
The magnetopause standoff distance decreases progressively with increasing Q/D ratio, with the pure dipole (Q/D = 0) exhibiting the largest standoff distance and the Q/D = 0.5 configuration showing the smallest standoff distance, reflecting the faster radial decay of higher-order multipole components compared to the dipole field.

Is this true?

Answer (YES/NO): YES